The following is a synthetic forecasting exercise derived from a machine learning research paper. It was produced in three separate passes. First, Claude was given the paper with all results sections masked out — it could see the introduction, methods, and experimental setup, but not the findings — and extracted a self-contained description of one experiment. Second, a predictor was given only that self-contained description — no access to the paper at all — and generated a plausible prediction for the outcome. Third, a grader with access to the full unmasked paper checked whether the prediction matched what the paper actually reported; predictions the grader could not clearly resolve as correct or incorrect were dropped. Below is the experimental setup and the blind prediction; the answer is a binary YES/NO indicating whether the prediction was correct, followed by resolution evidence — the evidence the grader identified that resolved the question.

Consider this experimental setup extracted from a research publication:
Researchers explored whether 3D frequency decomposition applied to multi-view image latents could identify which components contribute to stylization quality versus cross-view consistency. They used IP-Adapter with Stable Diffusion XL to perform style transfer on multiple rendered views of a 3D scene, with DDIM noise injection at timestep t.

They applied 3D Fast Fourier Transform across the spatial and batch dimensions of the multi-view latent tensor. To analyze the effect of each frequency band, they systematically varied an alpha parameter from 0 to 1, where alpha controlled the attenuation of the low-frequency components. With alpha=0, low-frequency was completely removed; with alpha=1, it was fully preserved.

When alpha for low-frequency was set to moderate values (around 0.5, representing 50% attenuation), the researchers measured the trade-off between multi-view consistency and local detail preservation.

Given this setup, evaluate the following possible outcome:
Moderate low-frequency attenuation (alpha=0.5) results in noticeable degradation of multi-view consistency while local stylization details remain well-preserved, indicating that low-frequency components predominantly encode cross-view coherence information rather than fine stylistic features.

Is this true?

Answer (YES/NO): NO